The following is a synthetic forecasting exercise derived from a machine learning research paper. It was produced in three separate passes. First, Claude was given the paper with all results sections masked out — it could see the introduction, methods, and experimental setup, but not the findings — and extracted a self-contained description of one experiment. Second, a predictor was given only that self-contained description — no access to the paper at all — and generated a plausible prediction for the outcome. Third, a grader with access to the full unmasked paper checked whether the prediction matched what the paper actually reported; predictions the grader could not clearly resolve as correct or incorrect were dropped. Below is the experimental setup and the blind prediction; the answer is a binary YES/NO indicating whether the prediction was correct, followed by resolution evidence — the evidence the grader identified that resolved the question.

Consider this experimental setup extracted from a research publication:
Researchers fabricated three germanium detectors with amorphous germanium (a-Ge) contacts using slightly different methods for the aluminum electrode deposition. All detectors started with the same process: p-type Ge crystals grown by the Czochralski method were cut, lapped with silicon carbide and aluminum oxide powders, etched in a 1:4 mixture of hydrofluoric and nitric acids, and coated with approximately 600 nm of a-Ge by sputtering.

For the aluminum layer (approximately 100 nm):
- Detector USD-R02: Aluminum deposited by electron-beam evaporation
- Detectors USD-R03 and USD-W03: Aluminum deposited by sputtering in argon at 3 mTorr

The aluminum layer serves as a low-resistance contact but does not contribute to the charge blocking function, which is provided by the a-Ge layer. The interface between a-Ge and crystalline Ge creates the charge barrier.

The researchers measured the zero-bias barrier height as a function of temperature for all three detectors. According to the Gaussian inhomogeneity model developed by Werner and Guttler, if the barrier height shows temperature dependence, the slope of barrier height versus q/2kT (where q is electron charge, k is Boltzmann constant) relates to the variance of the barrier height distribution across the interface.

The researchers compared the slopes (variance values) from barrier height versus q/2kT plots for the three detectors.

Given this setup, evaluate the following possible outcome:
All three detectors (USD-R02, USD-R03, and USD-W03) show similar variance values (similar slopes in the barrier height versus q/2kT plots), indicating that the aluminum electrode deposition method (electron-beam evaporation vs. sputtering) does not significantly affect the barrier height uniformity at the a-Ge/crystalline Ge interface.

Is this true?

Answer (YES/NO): NO